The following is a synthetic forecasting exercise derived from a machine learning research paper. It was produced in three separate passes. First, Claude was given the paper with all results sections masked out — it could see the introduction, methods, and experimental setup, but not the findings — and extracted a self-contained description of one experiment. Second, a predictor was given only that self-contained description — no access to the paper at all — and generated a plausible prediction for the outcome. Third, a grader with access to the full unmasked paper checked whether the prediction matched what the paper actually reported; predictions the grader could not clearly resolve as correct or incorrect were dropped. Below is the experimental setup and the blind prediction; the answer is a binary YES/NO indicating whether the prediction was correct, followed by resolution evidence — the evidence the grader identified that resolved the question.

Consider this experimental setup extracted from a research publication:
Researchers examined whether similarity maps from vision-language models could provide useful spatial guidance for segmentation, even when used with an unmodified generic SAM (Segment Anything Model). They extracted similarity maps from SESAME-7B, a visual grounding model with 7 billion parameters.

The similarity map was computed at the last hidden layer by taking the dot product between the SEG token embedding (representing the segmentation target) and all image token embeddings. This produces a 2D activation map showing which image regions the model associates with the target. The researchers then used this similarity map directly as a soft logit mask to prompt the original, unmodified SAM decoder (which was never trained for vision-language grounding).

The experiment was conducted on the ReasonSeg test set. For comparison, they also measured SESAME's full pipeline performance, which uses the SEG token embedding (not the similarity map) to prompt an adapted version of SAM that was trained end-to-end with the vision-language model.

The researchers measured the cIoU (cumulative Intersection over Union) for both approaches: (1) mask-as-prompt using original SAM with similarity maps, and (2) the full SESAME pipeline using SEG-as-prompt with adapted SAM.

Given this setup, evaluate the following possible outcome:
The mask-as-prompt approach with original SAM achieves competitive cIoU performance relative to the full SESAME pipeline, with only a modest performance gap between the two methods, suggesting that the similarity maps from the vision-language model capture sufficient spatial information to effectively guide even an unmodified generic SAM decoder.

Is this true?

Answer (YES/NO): NO